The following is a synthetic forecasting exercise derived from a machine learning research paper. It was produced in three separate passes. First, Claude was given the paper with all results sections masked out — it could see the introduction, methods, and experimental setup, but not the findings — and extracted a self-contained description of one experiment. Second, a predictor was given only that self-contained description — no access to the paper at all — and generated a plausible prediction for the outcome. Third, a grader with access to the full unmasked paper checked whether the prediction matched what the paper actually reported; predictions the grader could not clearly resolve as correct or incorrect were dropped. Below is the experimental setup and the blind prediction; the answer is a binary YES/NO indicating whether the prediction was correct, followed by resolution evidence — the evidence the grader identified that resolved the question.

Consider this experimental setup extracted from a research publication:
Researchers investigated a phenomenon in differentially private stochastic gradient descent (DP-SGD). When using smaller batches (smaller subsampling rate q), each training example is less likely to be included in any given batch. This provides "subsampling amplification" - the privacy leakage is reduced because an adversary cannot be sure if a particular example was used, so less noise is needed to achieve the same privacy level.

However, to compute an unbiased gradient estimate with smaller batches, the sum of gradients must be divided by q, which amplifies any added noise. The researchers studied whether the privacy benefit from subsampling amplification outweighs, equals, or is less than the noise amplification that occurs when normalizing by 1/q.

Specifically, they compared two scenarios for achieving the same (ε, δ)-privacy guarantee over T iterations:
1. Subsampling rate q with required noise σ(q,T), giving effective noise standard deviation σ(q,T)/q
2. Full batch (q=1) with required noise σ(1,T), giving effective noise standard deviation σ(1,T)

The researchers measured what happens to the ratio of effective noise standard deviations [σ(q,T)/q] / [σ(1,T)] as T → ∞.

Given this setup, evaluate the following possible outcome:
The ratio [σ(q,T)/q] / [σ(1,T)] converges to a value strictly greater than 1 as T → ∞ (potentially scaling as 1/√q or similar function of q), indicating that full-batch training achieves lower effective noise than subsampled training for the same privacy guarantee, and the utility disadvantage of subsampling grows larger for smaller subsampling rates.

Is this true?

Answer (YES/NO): NO